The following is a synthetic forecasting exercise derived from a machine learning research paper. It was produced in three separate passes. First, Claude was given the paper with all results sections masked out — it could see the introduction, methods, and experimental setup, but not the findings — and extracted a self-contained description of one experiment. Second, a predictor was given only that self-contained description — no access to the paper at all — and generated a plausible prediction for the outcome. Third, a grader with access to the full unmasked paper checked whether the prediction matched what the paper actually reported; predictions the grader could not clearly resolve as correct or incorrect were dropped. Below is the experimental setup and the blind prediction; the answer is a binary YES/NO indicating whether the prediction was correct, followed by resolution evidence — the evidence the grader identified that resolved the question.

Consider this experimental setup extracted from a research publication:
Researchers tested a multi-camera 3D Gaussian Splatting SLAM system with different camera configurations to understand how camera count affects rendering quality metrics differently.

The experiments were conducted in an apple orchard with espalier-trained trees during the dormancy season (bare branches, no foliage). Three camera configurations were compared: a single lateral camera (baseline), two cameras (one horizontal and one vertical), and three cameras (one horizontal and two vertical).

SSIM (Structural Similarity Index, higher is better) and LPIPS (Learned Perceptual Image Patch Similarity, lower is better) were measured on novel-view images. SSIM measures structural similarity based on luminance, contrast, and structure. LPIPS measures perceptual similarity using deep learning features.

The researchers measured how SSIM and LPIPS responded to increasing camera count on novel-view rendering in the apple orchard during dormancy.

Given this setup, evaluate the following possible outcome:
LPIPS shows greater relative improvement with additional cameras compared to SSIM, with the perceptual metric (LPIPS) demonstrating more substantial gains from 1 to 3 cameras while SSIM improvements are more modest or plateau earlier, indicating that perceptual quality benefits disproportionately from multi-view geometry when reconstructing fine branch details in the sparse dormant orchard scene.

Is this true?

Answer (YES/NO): NO